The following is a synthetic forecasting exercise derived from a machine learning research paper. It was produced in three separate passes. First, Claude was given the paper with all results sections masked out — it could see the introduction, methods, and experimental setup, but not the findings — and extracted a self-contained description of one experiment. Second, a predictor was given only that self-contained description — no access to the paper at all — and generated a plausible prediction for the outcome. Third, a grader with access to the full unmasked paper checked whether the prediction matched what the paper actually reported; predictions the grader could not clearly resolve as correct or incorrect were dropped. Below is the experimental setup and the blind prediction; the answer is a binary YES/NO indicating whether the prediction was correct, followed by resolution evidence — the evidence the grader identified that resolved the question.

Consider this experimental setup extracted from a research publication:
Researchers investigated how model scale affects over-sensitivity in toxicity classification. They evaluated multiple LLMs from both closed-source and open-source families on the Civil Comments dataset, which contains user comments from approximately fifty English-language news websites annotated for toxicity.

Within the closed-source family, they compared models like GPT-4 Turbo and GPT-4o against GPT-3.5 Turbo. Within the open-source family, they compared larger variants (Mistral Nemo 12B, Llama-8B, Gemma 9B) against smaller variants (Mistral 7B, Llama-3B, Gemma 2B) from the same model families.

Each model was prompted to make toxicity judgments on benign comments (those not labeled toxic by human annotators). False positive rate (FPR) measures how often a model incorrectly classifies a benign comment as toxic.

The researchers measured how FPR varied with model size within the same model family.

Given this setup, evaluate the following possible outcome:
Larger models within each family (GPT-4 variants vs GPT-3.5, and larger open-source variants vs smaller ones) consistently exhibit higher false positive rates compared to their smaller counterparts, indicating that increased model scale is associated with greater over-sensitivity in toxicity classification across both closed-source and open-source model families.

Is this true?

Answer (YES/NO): NO